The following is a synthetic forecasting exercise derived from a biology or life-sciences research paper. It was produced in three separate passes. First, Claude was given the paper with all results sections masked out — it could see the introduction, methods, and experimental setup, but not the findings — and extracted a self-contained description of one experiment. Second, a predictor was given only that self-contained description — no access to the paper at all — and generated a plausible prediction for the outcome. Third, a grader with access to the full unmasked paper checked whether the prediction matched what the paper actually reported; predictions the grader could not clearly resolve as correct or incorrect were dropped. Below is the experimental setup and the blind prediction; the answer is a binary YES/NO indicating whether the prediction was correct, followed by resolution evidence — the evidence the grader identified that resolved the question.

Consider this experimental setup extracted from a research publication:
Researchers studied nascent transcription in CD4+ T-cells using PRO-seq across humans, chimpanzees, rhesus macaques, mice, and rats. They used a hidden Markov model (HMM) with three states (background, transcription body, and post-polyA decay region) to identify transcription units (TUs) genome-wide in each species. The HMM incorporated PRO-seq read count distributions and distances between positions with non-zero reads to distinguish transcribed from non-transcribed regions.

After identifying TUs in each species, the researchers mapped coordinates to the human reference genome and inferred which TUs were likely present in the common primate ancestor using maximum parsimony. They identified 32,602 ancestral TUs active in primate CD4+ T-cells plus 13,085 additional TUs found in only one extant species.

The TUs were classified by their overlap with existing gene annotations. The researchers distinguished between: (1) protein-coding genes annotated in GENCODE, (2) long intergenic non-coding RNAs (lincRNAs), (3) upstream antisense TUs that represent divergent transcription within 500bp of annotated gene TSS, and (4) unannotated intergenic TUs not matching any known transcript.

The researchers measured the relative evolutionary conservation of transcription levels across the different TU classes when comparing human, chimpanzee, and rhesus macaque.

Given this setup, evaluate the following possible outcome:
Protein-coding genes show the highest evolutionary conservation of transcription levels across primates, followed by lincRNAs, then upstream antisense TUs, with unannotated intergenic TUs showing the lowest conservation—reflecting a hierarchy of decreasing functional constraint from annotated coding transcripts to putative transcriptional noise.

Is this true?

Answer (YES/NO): NO